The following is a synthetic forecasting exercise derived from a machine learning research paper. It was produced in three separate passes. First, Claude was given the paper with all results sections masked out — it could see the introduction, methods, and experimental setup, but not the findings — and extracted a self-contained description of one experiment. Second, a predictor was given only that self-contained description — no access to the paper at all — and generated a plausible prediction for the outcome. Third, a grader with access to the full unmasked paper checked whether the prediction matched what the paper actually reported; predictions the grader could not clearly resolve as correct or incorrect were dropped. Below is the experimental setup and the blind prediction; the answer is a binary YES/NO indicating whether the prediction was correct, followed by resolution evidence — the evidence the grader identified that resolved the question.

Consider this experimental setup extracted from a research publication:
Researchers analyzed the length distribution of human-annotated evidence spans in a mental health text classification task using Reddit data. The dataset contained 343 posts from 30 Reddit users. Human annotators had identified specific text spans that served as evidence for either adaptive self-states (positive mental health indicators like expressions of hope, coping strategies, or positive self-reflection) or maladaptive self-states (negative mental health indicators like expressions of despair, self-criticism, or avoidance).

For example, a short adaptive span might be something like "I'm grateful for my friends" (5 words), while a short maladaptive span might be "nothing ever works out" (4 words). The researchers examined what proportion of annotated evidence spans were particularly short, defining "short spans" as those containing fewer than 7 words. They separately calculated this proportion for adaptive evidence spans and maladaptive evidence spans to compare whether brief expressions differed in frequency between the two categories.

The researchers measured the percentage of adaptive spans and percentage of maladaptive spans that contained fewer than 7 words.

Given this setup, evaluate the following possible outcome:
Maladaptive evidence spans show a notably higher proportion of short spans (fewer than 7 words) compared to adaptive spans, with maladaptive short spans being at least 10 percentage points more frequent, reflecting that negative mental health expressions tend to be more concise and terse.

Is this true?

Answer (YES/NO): NO